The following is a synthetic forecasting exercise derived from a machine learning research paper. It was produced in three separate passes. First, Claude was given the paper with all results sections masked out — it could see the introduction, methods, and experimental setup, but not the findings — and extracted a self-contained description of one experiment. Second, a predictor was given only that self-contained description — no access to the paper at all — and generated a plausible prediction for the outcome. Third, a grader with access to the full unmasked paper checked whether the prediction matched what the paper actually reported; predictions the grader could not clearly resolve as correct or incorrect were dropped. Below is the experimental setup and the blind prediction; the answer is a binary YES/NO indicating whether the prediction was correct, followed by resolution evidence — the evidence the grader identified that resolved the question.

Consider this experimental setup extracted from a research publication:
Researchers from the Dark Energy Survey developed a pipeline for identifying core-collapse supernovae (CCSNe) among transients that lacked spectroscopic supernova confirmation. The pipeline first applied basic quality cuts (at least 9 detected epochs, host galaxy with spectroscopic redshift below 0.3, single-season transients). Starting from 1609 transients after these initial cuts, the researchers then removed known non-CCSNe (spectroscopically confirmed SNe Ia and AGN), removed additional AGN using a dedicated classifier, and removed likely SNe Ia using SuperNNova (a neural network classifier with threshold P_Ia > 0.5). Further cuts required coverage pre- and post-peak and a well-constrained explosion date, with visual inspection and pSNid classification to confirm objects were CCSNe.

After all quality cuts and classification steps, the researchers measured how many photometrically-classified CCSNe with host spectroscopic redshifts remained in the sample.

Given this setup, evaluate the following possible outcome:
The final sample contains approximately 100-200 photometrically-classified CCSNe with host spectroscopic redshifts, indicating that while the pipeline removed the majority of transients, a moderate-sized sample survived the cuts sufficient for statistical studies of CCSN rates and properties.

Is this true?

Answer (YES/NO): NO